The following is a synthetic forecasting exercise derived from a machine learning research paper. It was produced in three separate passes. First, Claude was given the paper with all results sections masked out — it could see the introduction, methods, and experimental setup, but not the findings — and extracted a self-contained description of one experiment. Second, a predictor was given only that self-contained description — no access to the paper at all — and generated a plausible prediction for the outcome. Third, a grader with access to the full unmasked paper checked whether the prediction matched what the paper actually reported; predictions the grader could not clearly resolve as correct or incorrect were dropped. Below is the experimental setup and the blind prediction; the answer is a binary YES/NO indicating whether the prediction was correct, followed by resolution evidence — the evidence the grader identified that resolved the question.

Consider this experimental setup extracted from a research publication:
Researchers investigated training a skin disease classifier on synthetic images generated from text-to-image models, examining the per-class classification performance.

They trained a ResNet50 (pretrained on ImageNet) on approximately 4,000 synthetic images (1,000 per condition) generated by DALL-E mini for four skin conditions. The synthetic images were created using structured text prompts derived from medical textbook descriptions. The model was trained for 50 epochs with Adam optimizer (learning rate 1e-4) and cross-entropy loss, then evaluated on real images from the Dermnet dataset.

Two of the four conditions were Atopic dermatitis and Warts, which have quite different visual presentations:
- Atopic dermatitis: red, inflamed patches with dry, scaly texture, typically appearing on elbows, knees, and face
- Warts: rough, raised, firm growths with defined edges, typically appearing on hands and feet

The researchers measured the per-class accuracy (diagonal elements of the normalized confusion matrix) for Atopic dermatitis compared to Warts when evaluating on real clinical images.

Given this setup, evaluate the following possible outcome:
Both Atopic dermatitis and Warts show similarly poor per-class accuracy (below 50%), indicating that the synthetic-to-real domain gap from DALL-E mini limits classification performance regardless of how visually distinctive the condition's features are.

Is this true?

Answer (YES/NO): NO